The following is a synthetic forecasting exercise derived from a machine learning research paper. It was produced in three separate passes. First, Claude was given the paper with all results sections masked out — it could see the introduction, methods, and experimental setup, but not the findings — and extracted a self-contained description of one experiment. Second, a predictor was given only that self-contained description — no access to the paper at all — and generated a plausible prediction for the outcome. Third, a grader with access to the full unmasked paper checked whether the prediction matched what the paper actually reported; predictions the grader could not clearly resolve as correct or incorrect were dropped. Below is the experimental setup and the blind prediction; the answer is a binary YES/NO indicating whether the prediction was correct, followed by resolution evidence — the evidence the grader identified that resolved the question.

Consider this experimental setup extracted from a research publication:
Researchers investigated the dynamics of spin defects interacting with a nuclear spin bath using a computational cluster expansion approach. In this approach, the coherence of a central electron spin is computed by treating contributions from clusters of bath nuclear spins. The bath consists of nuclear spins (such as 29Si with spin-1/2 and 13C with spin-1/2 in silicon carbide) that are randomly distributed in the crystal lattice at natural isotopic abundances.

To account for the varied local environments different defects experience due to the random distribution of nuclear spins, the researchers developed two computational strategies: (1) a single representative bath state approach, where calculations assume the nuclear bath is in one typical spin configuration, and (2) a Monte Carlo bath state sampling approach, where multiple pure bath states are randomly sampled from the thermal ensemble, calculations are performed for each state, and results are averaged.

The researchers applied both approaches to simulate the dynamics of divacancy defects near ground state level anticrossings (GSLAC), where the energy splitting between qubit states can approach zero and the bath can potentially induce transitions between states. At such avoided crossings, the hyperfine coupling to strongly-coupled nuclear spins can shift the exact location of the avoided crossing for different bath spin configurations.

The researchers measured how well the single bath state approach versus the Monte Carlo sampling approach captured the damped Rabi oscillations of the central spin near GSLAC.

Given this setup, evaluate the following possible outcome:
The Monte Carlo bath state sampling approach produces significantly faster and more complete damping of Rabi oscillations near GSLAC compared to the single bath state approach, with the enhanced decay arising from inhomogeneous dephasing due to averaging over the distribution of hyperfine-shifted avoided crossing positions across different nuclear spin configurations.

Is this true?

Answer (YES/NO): NO